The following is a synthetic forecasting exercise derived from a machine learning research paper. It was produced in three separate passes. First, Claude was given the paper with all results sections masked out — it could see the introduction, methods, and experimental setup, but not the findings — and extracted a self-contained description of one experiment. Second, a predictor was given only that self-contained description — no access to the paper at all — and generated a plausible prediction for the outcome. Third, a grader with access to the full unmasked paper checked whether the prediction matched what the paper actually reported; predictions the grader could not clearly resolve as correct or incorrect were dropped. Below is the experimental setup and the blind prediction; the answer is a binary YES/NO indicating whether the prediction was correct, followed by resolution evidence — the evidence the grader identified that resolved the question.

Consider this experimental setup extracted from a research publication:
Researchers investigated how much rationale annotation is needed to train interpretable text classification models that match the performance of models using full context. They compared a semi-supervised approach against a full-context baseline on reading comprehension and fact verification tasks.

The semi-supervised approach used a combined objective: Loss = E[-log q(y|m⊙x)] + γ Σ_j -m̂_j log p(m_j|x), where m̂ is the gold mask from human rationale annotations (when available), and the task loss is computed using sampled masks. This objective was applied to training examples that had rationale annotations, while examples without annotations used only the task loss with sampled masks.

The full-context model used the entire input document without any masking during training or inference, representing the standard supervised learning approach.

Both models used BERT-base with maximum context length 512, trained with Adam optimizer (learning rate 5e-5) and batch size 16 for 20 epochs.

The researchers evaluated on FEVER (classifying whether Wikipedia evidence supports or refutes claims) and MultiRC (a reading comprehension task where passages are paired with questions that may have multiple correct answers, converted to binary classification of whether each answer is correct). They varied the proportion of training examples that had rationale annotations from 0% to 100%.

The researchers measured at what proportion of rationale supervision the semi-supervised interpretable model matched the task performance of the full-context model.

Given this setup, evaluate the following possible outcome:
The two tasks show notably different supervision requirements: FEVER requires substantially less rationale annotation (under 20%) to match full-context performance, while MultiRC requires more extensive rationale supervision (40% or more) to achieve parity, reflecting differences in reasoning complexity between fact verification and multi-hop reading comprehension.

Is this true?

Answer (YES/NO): NO